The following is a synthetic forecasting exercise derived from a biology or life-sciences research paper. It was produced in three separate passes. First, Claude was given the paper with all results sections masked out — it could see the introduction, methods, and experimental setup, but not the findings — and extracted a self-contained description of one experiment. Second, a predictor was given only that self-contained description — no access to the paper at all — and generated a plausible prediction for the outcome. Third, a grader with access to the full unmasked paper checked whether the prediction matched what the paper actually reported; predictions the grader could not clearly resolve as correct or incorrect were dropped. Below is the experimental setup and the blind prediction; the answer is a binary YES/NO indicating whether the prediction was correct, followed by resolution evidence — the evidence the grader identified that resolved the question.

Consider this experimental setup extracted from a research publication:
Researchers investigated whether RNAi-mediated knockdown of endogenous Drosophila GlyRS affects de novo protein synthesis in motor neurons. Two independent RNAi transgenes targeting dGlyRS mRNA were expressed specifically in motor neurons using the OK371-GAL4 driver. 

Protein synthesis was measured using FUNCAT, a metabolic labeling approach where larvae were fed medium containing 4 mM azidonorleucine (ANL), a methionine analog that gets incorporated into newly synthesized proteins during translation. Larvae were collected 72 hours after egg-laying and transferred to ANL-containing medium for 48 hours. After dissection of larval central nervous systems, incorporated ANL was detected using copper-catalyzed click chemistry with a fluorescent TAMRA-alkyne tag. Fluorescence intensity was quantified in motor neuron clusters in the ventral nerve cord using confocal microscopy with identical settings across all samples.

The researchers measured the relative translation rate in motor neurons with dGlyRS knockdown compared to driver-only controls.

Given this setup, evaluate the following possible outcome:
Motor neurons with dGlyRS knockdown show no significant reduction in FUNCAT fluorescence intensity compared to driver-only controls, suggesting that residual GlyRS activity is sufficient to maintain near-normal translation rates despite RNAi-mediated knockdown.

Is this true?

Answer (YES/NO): NO